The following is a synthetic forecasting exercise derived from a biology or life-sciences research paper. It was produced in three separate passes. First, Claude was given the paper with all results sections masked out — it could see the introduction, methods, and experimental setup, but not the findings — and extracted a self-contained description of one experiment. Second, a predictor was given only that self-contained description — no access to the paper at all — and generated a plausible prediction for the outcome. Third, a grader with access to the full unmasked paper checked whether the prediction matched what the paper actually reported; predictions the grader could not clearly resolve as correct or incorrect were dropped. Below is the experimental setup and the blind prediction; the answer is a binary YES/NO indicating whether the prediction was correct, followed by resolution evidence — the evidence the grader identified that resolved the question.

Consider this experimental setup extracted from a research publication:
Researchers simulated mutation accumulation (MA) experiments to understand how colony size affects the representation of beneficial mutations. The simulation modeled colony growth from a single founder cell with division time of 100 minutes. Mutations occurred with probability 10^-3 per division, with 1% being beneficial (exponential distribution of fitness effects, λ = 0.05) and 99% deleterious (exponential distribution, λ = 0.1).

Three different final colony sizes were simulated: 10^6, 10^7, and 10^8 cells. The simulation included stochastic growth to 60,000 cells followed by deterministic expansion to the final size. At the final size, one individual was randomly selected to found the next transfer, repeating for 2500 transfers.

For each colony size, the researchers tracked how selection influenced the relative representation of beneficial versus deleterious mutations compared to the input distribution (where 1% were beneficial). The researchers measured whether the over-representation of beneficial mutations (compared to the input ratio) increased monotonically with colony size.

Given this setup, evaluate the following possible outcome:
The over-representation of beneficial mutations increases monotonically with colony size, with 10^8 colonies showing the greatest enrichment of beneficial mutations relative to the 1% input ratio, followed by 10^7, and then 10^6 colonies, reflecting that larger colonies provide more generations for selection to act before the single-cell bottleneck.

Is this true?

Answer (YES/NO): NO